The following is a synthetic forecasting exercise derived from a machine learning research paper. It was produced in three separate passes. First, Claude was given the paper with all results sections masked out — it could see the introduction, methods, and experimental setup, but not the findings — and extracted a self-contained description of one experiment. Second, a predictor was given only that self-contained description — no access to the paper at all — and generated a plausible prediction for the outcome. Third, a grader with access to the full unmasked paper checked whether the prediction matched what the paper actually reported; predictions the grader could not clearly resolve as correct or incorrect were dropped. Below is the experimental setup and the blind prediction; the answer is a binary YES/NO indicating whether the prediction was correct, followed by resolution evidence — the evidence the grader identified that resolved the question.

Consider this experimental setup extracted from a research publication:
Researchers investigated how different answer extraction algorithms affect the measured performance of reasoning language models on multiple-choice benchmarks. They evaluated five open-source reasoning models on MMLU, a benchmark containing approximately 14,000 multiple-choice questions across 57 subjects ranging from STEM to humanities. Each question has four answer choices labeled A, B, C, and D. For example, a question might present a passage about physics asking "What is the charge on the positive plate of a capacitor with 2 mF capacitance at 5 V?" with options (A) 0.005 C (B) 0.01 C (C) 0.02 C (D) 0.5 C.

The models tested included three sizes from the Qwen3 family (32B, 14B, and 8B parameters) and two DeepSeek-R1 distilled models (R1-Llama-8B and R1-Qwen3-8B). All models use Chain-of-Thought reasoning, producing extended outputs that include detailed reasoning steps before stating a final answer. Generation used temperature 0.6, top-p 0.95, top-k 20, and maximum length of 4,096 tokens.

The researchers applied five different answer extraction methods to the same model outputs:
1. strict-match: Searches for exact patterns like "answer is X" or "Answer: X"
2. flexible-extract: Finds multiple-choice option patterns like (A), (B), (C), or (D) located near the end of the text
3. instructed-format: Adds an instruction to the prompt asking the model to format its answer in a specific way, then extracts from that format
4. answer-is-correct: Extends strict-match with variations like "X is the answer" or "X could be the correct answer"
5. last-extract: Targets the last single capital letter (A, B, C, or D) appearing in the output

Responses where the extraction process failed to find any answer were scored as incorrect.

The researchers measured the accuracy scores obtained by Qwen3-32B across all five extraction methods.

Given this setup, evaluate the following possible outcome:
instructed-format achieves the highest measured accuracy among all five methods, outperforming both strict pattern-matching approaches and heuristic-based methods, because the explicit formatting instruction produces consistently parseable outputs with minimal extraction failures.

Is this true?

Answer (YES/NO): NO